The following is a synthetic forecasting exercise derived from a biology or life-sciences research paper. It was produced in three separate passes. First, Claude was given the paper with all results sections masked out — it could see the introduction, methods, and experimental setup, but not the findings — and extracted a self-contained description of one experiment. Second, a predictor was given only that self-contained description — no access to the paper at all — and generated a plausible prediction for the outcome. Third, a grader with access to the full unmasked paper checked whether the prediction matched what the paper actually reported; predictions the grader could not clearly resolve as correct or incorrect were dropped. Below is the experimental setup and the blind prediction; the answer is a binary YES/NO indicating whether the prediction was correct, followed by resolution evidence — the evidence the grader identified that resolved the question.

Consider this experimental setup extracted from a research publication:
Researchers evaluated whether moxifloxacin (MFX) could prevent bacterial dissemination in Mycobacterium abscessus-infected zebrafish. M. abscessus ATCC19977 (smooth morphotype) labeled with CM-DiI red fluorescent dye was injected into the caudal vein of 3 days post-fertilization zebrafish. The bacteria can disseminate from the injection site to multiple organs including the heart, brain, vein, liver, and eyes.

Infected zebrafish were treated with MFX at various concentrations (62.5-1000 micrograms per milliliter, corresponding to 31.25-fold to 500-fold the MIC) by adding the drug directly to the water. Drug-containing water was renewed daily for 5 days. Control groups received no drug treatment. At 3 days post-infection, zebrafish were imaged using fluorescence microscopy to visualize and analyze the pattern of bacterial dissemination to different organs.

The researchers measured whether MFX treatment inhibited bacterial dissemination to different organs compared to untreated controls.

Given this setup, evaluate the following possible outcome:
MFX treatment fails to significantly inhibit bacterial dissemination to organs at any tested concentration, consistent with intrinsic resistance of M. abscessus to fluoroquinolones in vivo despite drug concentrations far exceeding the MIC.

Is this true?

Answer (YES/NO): YES